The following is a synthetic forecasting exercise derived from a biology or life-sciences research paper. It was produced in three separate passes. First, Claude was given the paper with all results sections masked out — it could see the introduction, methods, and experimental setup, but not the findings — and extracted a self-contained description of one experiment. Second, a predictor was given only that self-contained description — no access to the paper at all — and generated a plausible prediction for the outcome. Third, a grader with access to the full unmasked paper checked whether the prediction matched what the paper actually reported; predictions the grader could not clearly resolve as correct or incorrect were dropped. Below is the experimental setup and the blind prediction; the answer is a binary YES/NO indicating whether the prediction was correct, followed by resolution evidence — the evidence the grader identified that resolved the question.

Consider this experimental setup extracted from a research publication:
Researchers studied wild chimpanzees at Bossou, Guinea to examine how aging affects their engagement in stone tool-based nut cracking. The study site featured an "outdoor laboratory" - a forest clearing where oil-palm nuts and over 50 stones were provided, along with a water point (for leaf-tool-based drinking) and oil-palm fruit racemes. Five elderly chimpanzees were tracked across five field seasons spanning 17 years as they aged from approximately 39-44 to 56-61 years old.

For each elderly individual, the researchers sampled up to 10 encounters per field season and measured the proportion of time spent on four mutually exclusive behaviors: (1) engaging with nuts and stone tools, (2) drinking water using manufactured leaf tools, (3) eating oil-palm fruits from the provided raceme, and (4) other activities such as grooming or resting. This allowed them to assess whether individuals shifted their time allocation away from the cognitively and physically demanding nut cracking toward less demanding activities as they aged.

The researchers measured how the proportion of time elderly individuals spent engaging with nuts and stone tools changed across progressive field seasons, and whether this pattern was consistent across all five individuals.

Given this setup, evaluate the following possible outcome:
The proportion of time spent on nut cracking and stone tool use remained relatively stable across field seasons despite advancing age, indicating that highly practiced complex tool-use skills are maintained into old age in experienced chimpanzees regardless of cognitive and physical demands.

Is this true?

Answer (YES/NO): NO